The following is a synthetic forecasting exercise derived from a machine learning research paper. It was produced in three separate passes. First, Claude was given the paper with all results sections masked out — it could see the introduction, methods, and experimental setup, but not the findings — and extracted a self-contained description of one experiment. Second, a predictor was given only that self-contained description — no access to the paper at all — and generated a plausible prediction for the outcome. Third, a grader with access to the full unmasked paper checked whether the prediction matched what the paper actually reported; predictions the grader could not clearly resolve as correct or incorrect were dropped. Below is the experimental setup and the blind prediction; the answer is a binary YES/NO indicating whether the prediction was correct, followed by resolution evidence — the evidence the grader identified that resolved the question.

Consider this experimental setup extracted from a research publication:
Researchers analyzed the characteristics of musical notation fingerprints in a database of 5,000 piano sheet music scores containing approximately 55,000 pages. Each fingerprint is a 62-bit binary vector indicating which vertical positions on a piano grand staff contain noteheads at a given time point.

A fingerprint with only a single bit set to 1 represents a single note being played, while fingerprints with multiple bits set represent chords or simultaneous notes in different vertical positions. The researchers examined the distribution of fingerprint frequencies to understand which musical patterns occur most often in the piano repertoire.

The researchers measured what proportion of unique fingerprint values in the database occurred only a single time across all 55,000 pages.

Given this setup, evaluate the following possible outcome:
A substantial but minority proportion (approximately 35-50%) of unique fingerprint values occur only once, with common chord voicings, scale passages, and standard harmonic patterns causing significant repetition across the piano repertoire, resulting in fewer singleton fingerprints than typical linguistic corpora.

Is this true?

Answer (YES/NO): NO